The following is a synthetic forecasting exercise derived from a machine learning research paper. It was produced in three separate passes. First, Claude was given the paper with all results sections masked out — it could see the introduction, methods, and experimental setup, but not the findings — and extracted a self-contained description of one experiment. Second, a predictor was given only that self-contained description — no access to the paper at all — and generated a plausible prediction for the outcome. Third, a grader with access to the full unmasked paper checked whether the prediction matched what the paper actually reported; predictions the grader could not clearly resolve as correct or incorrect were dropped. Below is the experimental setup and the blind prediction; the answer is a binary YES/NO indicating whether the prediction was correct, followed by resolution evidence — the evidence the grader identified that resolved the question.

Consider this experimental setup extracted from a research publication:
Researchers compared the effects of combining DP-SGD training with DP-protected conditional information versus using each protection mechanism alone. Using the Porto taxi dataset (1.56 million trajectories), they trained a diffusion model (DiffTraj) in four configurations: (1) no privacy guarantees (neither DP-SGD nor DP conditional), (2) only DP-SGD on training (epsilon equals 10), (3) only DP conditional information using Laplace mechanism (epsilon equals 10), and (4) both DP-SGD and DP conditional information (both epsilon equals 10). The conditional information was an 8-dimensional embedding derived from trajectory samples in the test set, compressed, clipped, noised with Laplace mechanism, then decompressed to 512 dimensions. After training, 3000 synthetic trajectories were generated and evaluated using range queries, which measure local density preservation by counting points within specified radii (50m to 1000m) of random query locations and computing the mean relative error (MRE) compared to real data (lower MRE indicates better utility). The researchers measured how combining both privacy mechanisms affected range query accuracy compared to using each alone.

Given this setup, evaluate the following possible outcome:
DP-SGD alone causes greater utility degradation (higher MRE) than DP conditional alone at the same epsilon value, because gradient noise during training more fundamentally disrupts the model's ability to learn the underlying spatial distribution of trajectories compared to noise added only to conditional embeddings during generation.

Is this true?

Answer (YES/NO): YES